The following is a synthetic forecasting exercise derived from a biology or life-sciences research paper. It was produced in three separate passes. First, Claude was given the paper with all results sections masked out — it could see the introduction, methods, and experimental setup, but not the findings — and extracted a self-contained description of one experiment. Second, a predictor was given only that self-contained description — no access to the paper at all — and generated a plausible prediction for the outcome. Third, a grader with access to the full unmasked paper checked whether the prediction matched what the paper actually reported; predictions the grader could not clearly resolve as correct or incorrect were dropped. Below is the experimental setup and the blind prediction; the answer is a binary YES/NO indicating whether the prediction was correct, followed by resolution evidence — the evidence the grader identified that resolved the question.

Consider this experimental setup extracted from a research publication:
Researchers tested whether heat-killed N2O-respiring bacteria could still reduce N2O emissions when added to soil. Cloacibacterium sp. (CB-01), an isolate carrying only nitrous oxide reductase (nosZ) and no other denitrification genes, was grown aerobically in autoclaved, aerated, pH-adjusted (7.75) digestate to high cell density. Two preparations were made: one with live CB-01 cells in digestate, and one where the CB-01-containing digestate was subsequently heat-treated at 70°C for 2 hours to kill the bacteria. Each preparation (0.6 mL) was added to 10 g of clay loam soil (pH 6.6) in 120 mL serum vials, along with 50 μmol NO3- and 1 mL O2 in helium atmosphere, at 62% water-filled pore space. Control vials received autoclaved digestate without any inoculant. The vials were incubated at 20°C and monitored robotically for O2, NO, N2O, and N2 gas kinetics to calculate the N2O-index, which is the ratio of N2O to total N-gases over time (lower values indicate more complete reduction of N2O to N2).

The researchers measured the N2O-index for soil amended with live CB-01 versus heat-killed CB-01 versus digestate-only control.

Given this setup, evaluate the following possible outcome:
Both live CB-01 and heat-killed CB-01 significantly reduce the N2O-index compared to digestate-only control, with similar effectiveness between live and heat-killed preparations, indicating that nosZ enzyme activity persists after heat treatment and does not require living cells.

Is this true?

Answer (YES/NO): NO